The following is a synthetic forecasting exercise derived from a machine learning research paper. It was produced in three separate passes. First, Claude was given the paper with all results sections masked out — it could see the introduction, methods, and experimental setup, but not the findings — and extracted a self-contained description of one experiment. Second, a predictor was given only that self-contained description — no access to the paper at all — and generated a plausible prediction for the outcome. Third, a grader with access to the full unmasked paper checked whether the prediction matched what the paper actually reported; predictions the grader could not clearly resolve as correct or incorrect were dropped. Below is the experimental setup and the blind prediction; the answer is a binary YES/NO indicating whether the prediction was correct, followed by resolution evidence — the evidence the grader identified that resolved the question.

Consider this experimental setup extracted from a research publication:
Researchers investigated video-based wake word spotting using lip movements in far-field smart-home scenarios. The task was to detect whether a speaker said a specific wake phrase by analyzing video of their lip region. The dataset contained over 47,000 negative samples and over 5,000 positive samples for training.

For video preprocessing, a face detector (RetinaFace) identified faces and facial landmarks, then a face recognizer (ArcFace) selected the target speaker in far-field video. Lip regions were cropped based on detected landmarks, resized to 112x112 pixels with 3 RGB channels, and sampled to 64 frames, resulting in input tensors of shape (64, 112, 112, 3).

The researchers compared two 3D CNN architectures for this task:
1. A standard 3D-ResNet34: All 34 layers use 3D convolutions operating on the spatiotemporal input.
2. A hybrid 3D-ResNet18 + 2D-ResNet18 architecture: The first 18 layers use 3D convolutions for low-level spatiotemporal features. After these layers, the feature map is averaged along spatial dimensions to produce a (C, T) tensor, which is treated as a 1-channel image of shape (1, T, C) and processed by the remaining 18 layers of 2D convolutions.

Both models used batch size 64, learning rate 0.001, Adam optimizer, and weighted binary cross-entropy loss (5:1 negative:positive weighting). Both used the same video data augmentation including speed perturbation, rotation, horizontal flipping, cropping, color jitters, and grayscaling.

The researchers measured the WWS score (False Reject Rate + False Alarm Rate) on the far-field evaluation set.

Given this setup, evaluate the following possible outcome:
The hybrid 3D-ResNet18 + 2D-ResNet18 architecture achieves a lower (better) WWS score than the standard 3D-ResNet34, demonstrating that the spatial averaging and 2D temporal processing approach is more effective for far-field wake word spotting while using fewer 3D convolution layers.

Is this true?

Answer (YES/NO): YES